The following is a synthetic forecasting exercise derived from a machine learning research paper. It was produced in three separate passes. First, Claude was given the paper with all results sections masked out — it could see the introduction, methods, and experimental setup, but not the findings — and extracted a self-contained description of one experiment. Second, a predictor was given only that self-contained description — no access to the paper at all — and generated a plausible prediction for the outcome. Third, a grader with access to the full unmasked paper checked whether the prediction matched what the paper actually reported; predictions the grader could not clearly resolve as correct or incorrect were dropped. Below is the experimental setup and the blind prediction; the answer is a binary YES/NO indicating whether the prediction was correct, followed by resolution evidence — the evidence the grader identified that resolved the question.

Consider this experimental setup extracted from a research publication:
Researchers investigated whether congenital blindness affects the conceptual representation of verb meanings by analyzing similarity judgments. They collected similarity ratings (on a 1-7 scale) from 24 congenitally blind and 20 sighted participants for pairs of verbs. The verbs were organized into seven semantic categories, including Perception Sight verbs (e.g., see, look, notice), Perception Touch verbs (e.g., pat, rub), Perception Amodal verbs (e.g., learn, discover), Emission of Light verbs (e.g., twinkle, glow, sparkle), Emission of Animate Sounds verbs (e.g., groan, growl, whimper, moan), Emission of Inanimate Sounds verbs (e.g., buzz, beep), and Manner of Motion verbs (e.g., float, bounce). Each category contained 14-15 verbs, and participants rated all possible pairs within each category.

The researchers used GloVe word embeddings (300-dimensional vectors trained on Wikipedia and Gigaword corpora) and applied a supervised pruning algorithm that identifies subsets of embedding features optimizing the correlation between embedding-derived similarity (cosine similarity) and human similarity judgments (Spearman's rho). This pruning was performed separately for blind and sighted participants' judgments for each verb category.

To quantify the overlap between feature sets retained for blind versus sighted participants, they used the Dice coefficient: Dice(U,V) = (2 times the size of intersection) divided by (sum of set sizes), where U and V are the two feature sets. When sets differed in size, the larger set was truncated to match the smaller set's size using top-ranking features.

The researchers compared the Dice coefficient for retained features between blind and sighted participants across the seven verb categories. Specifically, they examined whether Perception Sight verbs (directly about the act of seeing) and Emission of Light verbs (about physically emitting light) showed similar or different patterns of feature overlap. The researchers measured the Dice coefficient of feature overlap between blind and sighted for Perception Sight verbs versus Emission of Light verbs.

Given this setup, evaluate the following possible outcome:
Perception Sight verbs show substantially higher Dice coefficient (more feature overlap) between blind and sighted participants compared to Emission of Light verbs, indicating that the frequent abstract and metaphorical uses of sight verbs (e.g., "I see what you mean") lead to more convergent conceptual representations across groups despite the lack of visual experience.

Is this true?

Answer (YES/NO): NO